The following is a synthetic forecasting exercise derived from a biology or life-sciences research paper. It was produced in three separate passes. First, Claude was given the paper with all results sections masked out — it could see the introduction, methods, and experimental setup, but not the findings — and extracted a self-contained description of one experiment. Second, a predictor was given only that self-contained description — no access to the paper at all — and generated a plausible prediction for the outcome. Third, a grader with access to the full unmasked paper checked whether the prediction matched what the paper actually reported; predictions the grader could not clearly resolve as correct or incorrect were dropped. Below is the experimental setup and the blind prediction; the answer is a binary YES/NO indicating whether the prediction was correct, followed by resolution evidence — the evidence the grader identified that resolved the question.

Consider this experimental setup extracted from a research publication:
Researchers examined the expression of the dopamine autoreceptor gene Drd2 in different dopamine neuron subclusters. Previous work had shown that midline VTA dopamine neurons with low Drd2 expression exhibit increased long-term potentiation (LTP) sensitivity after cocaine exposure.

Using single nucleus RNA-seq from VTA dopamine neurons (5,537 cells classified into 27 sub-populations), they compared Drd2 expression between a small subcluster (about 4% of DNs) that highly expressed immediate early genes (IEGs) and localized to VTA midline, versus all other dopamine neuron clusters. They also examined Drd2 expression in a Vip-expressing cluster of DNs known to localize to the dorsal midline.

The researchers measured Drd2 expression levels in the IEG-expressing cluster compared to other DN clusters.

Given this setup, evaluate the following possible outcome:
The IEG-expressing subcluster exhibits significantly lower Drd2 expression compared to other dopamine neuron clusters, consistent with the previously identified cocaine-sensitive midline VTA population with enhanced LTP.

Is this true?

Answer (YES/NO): YES